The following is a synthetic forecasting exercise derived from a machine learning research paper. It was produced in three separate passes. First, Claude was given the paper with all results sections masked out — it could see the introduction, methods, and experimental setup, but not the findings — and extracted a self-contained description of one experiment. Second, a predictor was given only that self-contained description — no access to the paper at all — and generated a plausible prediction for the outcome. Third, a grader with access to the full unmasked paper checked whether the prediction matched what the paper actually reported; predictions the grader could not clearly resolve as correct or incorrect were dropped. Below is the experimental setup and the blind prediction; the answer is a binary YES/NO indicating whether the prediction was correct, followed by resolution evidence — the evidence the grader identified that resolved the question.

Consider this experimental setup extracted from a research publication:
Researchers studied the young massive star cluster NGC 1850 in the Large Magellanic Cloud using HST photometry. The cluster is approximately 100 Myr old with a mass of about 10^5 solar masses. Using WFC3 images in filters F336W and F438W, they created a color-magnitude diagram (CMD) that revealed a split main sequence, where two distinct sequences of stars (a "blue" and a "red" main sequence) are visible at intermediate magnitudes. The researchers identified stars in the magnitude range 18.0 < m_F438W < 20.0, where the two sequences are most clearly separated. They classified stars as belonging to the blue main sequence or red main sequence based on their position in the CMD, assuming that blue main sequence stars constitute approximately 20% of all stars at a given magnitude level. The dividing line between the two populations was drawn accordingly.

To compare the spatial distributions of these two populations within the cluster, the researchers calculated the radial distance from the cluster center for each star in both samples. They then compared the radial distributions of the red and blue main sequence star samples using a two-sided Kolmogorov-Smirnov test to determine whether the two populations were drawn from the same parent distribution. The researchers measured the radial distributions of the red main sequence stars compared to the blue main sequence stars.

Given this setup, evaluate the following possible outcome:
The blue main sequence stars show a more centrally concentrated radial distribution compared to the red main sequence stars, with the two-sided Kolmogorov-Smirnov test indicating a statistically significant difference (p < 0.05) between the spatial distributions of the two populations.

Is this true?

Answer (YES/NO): NO